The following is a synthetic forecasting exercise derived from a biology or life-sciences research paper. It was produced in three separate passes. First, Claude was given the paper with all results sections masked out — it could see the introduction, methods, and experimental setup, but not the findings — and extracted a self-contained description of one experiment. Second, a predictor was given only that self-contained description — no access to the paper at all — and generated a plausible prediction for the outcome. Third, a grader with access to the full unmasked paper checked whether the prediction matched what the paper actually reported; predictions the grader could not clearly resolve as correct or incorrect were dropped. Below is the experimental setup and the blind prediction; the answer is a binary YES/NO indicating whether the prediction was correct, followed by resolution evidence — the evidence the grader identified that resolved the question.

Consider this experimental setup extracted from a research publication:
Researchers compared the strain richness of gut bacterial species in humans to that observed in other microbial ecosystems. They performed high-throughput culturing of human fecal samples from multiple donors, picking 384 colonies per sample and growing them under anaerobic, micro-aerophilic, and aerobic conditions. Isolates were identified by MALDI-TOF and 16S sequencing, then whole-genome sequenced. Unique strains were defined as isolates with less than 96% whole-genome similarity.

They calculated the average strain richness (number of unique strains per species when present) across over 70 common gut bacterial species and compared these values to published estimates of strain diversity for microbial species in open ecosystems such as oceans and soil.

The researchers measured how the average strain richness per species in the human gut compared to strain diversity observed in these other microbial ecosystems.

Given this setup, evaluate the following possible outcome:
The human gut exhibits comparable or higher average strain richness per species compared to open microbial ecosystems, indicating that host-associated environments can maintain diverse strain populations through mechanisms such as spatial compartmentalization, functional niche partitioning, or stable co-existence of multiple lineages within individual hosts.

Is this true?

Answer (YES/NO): NO